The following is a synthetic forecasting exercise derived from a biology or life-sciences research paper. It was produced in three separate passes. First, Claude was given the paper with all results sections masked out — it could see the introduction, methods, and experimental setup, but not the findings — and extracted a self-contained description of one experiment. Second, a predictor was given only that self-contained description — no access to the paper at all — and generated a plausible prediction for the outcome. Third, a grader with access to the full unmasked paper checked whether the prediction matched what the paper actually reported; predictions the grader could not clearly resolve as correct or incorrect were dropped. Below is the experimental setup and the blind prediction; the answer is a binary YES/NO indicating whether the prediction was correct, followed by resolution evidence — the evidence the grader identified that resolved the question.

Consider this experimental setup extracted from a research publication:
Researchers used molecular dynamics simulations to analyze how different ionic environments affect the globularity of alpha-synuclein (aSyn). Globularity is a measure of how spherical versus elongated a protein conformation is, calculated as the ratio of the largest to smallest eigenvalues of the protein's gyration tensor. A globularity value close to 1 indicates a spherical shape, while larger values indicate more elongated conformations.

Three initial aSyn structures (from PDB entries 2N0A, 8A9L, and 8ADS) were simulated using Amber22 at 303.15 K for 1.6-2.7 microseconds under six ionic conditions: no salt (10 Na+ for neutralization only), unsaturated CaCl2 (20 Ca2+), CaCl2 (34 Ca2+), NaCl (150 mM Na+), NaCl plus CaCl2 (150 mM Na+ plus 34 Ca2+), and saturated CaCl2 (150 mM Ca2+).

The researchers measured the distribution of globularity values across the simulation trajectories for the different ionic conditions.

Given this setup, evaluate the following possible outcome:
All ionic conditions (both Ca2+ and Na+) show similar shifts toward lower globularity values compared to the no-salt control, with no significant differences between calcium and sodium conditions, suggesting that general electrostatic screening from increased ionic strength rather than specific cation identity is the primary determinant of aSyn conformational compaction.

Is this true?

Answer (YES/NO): NO